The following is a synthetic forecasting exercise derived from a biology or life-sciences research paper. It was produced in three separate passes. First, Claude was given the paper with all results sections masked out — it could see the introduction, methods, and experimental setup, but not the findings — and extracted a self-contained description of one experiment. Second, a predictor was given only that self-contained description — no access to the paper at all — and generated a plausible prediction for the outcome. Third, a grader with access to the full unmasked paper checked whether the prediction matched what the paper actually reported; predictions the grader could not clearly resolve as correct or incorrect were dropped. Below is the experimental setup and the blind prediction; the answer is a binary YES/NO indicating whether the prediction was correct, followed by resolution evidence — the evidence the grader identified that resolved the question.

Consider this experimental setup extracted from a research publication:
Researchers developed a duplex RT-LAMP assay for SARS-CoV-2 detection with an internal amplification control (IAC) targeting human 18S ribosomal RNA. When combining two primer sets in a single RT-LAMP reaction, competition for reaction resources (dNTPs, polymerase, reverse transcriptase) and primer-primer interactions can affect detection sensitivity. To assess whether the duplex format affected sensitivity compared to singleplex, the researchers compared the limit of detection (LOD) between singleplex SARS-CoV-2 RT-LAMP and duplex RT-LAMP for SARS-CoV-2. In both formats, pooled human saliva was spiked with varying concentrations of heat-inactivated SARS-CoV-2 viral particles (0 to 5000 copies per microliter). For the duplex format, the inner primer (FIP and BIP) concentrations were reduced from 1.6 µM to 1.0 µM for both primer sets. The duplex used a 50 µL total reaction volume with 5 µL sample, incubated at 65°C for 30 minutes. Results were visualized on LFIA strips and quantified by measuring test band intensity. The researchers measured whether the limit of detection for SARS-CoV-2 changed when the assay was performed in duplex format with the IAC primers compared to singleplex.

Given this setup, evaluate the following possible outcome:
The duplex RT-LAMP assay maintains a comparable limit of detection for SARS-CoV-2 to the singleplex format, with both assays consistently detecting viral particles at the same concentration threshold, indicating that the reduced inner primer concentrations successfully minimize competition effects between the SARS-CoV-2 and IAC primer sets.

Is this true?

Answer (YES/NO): YES